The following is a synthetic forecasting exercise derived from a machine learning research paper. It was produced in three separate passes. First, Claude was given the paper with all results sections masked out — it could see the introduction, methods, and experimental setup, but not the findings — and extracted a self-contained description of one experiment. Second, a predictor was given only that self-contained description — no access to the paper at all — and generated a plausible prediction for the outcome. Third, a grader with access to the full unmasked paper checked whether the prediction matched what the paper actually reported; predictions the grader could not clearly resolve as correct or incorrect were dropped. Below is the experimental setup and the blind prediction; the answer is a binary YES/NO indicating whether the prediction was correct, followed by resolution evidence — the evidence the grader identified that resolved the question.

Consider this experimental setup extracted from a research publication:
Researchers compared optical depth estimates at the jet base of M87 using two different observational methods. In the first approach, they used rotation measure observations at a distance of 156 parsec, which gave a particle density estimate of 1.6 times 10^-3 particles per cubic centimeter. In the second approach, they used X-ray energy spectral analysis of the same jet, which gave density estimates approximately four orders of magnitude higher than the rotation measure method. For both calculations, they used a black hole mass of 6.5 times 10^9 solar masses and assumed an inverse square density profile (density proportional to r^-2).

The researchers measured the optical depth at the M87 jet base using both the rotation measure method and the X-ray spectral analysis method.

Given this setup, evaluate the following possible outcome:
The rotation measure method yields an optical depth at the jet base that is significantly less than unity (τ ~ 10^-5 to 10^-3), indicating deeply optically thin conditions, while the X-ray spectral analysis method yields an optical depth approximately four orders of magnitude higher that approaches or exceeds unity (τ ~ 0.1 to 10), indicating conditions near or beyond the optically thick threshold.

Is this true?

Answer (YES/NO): NO